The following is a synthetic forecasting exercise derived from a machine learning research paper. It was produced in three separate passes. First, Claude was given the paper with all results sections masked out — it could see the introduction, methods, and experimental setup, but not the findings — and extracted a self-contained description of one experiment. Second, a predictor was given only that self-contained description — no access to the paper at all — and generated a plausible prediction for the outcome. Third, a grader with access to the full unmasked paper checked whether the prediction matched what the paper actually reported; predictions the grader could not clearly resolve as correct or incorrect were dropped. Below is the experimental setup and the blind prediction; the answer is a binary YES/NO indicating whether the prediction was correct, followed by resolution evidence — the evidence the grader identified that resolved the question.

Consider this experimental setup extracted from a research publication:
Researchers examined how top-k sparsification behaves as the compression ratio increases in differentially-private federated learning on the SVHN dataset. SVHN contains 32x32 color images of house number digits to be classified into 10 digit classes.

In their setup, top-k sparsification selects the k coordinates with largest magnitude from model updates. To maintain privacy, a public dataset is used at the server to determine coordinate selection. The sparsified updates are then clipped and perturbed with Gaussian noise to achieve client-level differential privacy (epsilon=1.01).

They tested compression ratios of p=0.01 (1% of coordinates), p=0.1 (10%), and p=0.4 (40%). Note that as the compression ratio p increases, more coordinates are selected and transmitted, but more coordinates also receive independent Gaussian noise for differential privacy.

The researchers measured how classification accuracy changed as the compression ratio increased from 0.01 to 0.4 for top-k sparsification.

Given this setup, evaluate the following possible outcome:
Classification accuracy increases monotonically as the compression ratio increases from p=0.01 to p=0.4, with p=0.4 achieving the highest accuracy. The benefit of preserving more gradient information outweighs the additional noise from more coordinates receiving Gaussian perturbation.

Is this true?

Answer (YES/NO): NO